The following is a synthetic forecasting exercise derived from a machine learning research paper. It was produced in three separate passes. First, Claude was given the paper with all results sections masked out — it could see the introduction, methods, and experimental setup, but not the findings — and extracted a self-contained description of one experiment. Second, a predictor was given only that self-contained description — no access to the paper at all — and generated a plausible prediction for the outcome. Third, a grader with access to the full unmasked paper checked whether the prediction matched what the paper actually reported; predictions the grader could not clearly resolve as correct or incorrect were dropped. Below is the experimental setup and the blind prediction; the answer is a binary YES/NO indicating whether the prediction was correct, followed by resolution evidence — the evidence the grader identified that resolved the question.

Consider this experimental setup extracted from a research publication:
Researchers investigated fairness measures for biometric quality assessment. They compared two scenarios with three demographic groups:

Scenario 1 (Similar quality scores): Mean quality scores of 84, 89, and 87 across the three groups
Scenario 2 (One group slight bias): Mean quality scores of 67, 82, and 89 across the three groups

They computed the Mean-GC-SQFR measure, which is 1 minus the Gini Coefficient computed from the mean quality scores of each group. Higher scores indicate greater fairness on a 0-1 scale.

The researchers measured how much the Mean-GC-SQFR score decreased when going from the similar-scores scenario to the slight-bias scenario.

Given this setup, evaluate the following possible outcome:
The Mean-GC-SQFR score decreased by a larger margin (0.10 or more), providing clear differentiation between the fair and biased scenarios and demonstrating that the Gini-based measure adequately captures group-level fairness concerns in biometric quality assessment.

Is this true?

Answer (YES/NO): NO